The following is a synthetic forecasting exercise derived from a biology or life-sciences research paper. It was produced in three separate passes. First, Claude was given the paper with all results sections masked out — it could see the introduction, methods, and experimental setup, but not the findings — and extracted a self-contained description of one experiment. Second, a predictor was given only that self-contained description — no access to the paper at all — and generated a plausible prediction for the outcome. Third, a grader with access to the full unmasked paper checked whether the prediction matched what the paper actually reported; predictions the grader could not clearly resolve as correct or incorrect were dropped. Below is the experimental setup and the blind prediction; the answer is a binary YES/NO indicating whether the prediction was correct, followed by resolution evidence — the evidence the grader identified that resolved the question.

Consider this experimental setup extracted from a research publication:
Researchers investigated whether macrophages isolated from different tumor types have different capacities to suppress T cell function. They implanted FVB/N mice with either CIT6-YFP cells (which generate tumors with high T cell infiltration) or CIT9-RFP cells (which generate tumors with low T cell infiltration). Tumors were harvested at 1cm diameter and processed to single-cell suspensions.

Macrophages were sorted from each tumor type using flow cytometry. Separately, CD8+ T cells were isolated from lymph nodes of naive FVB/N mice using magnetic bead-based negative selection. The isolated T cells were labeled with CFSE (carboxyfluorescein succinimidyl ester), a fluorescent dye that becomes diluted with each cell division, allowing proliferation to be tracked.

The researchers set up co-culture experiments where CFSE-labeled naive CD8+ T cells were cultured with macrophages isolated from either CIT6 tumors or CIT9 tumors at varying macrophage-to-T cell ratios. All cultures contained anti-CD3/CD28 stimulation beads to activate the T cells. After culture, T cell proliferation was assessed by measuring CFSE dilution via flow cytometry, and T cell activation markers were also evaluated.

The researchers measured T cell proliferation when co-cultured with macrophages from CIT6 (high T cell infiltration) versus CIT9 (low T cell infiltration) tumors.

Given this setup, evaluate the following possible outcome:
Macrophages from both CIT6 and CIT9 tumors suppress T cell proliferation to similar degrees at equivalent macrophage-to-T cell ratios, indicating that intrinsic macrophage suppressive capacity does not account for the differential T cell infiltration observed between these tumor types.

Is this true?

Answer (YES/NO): YES